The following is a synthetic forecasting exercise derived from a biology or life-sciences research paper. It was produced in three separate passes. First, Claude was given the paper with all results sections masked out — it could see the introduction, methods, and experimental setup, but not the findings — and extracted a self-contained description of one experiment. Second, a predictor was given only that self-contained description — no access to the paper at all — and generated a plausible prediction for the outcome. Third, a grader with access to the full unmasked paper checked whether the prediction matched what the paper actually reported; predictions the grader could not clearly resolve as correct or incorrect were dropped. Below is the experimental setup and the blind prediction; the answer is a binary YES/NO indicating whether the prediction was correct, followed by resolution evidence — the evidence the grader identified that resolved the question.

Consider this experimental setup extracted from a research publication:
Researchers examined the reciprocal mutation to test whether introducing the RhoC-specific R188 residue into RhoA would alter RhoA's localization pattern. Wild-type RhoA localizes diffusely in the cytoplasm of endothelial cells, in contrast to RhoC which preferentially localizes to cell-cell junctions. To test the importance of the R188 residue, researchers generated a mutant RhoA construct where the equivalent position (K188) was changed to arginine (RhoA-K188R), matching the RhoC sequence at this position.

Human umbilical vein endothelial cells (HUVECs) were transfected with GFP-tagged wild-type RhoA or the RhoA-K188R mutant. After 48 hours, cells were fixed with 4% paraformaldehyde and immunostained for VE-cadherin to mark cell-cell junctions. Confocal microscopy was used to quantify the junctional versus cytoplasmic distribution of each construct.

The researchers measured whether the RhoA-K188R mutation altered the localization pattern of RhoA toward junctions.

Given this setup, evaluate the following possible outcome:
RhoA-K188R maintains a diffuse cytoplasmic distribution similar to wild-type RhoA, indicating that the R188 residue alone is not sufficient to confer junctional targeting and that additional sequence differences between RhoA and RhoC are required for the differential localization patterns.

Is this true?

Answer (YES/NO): NO